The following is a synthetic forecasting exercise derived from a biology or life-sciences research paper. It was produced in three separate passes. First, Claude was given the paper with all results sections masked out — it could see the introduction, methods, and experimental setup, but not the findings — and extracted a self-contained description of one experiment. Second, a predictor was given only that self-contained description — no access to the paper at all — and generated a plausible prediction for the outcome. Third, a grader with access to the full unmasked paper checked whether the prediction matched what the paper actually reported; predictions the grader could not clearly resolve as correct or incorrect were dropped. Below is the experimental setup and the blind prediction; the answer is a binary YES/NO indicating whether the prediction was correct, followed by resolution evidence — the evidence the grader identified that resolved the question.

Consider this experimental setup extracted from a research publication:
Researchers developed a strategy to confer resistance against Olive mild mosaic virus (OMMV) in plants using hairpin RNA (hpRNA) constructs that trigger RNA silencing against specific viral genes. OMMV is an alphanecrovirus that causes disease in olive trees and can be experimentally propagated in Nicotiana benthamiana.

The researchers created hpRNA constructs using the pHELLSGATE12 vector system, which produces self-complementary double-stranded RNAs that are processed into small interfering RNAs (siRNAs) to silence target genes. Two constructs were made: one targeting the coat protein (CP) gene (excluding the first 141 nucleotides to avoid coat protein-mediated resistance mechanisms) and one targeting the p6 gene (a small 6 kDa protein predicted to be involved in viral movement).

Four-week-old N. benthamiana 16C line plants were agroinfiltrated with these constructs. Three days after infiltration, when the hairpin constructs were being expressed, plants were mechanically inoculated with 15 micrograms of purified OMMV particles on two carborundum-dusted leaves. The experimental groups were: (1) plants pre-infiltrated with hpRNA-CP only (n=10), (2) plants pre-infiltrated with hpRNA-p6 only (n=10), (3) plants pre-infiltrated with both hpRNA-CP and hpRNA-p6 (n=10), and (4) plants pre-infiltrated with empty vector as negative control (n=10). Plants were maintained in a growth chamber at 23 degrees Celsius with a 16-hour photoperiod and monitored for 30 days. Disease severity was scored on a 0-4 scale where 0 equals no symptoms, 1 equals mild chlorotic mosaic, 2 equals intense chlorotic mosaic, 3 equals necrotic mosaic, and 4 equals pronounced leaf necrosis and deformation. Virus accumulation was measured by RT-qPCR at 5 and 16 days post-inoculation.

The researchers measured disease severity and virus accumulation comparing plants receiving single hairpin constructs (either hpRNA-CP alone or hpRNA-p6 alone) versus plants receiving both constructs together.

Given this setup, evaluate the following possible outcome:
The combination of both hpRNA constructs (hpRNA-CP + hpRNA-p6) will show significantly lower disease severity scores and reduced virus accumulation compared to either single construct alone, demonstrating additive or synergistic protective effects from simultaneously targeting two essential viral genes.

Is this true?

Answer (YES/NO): YES